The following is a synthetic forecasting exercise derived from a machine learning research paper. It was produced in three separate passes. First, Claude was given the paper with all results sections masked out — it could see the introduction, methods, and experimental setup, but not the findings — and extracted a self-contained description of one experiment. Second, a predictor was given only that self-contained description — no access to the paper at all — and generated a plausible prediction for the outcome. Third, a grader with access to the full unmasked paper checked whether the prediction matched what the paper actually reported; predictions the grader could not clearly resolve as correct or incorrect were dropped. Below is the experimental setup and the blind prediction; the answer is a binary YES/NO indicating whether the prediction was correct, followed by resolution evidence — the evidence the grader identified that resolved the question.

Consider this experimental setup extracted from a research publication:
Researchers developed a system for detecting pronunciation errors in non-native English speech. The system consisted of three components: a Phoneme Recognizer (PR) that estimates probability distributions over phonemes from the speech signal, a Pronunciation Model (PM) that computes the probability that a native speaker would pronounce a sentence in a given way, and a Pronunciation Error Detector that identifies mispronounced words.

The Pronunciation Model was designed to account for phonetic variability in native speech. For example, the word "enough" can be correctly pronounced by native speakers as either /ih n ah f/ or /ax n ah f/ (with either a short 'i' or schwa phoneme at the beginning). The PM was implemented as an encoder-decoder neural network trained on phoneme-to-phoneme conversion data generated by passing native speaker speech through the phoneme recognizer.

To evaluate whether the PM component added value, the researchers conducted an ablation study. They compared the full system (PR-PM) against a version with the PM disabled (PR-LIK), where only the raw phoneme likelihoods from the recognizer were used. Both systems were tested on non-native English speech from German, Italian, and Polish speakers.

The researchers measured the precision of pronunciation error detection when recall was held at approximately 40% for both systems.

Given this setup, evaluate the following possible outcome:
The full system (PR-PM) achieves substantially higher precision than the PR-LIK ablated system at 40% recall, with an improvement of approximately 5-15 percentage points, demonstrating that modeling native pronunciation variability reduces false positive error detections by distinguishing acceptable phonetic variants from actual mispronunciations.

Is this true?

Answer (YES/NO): NO